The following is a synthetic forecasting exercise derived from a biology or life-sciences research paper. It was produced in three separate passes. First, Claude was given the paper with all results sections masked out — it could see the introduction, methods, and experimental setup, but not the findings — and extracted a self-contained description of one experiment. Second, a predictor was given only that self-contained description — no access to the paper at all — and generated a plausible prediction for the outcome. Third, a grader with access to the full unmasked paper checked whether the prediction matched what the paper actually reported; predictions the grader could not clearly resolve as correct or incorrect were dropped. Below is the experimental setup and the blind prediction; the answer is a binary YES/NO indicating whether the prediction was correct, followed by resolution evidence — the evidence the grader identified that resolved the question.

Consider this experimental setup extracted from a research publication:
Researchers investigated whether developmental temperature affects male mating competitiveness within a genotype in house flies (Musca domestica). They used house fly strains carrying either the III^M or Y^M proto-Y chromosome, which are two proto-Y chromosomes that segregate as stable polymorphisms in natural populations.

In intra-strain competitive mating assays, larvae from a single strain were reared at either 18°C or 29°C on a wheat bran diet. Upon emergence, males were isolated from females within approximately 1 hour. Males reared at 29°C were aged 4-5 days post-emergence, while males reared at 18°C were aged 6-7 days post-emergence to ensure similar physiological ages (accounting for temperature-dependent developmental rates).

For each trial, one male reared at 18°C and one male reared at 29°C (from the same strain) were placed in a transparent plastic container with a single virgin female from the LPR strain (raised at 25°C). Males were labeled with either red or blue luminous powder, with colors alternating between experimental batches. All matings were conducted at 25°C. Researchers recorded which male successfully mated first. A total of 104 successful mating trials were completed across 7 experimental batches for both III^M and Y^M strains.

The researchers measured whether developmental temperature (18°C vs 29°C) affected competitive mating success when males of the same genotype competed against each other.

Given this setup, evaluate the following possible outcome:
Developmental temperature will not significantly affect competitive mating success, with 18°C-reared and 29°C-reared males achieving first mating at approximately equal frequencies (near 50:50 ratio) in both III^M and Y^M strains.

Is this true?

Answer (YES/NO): NO